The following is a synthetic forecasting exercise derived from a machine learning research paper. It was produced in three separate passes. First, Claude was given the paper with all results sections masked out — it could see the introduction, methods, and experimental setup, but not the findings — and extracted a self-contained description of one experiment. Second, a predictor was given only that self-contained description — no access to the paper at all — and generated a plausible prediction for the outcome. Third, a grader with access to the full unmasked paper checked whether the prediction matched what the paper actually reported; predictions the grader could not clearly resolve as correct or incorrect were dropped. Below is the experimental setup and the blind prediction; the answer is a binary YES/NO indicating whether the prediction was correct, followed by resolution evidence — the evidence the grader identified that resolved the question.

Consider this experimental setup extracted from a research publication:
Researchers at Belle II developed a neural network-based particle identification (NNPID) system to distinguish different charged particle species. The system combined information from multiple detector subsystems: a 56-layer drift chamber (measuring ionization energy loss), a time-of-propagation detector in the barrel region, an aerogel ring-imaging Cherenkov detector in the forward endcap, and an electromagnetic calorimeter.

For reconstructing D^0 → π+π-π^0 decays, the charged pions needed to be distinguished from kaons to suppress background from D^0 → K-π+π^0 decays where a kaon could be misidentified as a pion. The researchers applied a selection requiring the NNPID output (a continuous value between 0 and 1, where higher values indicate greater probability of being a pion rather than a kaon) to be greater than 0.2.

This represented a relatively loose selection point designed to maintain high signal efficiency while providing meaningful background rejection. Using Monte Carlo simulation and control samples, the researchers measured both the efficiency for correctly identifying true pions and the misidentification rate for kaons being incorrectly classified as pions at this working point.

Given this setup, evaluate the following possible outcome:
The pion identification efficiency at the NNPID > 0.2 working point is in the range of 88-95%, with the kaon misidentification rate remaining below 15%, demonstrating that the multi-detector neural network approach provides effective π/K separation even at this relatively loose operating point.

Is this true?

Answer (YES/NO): NO